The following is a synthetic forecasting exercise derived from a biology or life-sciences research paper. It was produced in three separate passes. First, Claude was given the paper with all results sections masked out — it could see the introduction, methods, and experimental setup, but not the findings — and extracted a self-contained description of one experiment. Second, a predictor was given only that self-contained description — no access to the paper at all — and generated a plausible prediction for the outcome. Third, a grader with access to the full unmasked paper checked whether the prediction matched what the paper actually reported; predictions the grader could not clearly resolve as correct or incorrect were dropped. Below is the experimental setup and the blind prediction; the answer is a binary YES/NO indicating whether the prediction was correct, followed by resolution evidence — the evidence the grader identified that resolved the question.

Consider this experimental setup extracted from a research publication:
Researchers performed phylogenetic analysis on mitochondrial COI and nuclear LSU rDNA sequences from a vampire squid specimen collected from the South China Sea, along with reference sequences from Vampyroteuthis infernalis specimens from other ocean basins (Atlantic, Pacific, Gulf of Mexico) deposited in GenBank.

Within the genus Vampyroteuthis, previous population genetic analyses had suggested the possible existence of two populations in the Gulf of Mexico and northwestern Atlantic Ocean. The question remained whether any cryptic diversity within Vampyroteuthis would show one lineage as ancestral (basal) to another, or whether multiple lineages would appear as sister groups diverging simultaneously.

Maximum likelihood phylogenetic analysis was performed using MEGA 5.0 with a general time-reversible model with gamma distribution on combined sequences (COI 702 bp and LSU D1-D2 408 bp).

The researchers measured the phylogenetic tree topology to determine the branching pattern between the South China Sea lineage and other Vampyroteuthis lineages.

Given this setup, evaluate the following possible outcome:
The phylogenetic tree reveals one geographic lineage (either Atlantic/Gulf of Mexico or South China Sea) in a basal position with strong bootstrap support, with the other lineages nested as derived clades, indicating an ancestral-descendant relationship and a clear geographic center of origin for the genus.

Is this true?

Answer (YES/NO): NO